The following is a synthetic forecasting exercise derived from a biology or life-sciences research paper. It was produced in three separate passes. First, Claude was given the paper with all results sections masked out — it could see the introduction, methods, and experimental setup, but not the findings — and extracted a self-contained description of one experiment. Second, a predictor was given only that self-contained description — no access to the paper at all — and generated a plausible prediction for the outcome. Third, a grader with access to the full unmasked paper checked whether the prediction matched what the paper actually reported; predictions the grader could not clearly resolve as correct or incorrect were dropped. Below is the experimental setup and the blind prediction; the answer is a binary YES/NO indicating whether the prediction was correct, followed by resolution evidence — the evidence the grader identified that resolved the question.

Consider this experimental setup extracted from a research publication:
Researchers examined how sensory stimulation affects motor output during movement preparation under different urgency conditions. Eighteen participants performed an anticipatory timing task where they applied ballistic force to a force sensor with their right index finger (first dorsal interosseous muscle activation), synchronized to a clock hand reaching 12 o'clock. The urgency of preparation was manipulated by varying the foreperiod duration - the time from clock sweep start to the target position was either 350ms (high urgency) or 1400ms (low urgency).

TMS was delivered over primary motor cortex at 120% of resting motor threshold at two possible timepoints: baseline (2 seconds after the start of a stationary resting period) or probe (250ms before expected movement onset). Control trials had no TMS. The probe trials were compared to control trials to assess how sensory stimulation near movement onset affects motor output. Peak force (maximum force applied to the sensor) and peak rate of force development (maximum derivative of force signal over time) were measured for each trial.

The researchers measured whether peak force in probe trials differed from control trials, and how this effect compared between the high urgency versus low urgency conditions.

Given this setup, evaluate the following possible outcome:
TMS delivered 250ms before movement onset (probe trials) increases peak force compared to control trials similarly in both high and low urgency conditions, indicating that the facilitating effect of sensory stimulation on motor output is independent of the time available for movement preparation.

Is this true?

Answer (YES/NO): NO